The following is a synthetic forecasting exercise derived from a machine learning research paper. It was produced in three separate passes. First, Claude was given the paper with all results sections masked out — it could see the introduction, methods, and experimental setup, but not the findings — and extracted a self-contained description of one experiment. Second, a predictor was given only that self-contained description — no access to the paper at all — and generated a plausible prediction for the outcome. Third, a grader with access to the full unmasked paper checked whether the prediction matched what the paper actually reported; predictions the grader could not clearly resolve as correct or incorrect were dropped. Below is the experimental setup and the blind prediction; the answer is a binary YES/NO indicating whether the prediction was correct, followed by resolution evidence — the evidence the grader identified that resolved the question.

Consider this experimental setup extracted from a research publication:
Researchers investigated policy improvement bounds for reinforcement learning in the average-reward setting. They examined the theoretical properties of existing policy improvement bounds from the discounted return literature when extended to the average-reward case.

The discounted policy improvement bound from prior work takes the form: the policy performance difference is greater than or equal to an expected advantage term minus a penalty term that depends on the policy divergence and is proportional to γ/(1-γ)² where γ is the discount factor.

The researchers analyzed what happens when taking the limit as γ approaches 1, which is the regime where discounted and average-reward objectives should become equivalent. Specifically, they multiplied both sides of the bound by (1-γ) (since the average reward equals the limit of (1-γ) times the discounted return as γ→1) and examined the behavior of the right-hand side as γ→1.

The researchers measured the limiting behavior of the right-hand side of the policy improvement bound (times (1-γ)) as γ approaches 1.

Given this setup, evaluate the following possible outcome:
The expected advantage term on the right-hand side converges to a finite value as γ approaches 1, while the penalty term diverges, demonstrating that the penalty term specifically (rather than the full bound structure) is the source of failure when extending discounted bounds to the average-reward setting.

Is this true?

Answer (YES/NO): NO